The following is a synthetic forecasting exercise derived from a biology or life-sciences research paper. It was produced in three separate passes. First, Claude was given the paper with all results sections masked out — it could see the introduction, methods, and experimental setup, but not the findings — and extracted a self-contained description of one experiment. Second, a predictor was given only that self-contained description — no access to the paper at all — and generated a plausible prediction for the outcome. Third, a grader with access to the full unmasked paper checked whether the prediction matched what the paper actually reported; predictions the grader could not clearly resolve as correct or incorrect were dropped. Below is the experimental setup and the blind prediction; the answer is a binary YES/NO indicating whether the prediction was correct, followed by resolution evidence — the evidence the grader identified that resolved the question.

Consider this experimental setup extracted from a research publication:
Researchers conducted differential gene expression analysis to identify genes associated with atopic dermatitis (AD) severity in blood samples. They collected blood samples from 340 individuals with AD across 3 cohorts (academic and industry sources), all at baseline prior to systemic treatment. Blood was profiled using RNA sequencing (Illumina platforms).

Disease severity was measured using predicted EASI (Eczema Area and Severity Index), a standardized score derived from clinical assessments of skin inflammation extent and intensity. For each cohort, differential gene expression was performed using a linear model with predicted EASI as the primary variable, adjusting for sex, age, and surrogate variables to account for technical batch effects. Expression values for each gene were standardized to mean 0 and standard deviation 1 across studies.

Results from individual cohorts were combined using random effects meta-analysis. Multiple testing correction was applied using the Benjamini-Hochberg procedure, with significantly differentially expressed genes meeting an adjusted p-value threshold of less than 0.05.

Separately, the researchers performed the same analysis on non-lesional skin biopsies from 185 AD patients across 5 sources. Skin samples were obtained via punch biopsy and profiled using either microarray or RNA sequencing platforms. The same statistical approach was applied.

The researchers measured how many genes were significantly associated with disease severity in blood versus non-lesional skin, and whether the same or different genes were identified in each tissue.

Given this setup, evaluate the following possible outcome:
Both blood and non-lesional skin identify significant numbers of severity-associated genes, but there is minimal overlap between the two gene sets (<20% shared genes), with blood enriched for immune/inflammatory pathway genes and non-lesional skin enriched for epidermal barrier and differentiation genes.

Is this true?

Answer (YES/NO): NO